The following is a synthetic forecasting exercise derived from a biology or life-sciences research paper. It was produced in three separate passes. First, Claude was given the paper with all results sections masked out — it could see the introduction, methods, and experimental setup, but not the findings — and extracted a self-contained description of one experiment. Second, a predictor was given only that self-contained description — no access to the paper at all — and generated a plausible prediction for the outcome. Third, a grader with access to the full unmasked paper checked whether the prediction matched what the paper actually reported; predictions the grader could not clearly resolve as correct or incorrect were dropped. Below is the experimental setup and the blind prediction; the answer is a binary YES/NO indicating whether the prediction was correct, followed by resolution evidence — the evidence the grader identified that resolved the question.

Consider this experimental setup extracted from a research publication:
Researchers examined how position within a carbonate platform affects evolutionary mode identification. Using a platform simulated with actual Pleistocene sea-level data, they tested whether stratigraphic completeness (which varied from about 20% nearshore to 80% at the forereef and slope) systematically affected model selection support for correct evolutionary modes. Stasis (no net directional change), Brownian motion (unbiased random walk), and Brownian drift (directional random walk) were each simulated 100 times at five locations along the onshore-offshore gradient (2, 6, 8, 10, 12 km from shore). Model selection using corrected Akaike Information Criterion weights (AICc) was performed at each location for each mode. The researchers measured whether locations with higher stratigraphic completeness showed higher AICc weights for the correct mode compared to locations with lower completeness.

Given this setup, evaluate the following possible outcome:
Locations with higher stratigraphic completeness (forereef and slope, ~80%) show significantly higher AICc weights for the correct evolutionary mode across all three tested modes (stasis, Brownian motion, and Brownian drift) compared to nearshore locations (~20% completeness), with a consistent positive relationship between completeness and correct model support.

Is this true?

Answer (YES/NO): NO